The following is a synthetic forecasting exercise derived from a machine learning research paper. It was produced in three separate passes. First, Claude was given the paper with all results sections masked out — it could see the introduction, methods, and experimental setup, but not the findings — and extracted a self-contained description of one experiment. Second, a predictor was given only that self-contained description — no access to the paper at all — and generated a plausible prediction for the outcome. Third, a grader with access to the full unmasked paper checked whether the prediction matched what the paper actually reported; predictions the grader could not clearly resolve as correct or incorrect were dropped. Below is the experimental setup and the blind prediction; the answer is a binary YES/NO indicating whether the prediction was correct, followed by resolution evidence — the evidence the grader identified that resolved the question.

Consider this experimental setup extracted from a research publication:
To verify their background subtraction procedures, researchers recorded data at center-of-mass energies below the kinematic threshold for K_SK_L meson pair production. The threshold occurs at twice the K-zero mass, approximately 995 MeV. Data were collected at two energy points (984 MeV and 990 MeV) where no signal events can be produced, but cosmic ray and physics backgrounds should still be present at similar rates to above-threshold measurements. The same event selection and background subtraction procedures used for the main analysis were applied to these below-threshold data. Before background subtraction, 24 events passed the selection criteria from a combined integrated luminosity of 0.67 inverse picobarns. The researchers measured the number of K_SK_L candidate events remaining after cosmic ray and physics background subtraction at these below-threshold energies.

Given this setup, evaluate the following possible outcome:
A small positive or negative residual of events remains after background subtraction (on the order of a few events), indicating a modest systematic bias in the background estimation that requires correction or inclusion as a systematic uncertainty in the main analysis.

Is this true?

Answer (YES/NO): NO